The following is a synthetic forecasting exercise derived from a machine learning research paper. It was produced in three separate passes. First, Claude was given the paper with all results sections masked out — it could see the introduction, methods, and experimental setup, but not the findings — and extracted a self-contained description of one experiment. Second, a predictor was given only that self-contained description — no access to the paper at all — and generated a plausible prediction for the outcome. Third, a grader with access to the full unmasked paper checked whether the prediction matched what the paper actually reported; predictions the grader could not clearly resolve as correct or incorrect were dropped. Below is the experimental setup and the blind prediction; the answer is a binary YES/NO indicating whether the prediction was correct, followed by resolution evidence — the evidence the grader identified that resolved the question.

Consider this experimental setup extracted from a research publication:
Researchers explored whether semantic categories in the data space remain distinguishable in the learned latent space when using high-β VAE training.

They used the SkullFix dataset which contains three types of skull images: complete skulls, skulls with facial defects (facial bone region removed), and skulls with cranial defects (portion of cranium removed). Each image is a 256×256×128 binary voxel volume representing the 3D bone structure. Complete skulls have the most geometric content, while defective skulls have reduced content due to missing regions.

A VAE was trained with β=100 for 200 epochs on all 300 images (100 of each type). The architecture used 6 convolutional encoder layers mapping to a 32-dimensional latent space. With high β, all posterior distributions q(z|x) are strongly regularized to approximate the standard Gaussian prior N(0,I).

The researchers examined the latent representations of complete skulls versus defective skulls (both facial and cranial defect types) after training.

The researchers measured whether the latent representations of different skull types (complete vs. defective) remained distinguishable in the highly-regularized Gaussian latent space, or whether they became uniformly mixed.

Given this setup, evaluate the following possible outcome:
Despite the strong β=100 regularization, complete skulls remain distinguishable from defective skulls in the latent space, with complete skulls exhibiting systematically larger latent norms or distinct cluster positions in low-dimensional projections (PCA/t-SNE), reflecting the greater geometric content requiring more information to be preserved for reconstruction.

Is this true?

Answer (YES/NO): YES